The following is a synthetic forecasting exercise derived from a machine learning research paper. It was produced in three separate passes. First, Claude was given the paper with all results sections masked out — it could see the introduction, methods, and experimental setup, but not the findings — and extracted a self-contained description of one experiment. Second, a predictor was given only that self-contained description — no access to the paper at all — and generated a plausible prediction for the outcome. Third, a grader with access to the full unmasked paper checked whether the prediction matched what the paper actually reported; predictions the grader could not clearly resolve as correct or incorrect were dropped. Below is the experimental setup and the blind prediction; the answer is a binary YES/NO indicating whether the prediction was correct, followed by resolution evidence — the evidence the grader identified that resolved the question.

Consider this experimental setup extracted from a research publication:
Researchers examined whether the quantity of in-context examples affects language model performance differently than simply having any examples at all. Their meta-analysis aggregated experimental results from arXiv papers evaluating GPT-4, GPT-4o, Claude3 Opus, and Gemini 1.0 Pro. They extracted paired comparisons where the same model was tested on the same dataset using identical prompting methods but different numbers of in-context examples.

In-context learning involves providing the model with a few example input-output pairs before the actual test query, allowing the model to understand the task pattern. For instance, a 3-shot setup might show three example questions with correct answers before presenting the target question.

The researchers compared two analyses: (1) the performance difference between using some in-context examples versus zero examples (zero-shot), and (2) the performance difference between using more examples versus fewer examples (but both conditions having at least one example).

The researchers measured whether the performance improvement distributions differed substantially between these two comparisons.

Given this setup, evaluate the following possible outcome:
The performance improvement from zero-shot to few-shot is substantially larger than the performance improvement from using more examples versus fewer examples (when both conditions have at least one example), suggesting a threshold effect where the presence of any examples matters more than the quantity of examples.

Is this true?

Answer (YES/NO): NO